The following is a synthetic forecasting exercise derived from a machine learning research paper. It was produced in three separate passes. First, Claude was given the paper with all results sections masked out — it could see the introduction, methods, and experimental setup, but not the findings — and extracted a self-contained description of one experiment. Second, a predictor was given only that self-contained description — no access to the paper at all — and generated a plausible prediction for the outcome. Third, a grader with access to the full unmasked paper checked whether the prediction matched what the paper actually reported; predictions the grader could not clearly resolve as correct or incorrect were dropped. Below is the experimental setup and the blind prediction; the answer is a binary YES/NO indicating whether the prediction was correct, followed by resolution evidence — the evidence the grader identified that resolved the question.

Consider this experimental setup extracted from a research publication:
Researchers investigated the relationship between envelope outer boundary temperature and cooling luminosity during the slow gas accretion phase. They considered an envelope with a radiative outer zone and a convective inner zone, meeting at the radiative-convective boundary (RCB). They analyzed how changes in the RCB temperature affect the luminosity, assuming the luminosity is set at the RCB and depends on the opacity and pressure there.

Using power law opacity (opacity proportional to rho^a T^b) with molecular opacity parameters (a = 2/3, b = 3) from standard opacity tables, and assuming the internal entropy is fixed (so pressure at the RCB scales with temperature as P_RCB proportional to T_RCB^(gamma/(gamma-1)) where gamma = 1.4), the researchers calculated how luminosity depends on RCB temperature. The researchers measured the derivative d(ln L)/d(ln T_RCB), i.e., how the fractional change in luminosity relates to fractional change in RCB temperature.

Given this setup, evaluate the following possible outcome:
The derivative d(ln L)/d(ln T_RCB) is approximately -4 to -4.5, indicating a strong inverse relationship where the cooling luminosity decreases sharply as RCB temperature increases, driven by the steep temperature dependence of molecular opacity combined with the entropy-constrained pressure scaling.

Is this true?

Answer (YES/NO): YES